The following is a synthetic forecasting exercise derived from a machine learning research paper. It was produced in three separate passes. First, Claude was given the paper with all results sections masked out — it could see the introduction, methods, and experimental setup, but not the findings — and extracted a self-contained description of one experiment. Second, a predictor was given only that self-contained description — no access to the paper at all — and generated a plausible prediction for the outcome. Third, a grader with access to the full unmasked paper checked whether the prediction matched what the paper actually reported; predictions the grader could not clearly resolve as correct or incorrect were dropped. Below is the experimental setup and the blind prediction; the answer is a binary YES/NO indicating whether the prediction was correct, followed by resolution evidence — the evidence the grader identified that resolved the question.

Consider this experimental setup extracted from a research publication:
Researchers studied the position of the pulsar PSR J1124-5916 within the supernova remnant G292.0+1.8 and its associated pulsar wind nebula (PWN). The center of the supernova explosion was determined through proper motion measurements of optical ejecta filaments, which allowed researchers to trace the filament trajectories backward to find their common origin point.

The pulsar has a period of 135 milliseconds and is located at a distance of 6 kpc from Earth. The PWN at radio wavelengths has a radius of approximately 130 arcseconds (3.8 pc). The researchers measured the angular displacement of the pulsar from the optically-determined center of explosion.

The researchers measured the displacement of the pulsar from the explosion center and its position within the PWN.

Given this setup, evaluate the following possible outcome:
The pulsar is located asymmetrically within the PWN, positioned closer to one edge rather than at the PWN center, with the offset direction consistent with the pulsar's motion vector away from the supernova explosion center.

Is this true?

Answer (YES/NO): YES